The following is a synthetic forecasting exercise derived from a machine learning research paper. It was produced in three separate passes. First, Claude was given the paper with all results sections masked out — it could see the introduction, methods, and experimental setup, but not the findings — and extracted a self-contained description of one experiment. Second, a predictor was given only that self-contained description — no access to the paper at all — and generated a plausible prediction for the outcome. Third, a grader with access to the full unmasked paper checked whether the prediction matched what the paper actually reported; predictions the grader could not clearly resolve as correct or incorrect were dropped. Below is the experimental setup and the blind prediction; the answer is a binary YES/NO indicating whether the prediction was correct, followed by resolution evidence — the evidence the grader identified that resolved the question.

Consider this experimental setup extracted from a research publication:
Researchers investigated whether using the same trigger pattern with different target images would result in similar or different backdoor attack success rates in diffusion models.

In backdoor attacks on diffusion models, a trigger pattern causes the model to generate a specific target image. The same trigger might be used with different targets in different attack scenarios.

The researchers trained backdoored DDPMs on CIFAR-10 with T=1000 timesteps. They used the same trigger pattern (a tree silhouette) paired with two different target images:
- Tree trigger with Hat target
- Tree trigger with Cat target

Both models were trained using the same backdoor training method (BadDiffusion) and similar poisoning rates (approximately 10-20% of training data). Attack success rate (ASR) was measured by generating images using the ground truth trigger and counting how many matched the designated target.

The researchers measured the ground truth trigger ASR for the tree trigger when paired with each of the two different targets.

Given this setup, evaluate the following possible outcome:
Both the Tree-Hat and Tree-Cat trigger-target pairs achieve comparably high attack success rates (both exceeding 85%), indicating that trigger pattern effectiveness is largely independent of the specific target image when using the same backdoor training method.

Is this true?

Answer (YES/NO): YES